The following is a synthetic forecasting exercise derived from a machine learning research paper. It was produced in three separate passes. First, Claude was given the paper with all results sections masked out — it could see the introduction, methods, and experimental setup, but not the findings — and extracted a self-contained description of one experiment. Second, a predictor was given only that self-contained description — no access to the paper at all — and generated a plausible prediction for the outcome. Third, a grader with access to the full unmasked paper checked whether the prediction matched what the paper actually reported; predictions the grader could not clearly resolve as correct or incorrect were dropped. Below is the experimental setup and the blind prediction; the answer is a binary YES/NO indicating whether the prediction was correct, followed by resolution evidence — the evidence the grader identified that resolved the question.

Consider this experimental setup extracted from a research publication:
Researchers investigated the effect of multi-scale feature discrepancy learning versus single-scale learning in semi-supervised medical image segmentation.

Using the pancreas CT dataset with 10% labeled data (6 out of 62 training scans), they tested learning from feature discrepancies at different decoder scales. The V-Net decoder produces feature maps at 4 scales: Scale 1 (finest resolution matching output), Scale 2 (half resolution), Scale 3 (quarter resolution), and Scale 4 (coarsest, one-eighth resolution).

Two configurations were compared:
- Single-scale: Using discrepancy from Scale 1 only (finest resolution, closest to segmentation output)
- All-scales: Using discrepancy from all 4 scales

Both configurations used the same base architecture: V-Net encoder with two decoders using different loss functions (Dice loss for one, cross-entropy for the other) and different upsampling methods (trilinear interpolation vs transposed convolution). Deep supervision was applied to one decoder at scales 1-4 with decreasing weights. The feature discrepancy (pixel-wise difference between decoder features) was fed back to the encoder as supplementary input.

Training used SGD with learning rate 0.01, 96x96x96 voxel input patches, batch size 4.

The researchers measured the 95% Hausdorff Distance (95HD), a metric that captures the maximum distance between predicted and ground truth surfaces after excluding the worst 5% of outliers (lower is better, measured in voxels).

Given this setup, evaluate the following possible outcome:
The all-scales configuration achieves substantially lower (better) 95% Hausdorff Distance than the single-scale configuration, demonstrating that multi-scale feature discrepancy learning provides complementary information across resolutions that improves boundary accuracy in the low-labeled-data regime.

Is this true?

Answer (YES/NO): YES